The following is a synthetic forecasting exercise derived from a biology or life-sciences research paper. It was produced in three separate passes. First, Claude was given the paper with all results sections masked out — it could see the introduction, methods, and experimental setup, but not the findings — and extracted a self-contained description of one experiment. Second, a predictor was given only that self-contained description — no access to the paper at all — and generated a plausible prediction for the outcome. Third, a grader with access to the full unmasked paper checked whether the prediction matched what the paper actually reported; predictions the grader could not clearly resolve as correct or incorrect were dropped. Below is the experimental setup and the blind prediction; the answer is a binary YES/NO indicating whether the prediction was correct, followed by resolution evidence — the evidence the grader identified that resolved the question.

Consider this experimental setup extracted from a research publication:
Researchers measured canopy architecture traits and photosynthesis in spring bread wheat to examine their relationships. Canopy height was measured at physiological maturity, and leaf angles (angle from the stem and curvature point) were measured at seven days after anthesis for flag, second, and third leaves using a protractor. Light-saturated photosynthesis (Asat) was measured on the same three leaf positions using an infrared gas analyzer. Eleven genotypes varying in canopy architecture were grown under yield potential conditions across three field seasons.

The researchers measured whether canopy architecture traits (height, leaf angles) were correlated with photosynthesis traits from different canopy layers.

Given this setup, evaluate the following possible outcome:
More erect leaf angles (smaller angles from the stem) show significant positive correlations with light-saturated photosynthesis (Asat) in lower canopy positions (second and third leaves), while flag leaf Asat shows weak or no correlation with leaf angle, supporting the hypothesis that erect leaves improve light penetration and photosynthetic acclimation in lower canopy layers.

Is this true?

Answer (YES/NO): NO